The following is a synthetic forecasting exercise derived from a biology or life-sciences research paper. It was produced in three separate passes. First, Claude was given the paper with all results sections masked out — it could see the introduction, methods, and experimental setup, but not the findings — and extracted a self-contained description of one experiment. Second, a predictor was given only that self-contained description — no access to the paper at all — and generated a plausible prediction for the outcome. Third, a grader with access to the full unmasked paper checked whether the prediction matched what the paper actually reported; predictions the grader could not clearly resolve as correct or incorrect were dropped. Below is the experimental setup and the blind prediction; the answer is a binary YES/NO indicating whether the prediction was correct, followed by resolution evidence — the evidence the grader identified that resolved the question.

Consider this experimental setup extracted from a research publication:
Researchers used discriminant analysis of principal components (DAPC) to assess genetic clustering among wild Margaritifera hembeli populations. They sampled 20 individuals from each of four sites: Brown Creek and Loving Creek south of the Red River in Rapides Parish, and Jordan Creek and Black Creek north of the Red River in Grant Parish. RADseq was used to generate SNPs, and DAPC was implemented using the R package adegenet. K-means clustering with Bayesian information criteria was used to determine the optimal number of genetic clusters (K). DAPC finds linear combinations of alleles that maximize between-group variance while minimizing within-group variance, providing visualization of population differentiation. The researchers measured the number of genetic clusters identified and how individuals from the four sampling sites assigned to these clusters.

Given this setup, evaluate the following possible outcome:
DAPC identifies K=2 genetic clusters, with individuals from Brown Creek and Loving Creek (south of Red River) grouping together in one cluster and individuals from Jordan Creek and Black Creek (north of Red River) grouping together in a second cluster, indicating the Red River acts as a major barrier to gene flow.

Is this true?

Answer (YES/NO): NO